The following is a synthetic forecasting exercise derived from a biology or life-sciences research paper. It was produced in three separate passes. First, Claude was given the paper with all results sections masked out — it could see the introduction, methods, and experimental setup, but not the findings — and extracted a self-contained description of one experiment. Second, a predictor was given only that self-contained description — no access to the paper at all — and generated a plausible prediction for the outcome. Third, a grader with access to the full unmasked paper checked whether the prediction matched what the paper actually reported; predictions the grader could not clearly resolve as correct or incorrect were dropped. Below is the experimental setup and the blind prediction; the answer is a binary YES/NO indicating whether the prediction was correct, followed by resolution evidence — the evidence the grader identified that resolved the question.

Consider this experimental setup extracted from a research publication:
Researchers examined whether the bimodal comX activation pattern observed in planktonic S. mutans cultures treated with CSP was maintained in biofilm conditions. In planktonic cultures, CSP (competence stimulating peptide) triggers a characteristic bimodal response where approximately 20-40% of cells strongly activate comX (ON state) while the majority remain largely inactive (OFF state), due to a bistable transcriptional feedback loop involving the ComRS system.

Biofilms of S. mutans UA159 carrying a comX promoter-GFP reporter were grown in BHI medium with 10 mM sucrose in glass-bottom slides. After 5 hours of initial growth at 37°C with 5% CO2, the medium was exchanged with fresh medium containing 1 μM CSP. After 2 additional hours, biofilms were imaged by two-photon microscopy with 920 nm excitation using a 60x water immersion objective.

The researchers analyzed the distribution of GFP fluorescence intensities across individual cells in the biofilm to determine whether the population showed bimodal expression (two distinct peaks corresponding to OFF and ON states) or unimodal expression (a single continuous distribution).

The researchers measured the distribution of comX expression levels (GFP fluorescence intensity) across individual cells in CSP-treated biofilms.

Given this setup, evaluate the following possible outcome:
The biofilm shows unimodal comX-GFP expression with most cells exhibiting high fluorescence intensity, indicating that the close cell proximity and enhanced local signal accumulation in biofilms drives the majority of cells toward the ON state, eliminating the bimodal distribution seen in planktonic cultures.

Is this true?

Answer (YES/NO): NO